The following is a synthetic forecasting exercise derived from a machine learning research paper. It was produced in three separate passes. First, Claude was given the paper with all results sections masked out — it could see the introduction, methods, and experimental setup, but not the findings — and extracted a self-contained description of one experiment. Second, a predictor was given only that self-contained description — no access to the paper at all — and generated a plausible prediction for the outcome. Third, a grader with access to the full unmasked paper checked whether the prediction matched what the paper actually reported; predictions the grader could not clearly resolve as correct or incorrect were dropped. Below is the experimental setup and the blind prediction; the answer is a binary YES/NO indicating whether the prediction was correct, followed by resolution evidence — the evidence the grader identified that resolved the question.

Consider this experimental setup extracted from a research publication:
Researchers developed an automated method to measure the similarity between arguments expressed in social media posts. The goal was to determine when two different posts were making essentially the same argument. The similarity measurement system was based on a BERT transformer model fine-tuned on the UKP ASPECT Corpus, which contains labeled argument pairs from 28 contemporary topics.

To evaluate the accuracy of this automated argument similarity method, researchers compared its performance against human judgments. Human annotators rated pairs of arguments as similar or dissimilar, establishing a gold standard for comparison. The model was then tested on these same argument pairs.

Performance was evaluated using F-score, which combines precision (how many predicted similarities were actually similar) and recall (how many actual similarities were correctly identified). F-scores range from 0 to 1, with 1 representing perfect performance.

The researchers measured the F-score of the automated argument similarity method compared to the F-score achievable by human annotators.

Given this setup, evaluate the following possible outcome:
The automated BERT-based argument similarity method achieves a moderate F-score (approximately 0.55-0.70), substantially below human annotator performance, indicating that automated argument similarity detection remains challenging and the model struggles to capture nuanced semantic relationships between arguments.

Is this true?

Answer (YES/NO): YES